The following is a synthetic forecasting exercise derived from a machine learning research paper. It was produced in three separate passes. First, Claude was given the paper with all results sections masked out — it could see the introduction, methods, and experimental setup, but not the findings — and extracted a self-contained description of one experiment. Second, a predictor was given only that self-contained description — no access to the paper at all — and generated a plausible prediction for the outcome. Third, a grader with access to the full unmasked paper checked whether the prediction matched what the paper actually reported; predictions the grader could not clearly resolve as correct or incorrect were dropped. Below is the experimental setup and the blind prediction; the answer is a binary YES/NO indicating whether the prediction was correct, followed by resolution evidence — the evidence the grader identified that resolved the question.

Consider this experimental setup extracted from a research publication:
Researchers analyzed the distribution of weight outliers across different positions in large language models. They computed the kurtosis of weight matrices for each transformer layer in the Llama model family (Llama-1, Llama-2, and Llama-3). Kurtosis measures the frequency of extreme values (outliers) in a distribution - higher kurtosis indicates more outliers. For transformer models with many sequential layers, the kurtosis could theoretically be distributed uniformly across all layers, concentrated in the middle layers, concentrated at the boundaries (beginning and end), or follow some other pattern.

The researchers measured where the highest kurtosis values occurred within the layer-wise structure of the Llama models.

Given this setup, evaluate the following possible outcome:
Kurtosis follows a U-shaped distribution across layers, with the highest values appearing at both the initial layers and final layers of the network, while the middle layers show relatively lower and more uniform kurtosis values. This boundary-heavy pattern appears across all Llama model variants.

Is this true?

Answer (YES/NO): YES